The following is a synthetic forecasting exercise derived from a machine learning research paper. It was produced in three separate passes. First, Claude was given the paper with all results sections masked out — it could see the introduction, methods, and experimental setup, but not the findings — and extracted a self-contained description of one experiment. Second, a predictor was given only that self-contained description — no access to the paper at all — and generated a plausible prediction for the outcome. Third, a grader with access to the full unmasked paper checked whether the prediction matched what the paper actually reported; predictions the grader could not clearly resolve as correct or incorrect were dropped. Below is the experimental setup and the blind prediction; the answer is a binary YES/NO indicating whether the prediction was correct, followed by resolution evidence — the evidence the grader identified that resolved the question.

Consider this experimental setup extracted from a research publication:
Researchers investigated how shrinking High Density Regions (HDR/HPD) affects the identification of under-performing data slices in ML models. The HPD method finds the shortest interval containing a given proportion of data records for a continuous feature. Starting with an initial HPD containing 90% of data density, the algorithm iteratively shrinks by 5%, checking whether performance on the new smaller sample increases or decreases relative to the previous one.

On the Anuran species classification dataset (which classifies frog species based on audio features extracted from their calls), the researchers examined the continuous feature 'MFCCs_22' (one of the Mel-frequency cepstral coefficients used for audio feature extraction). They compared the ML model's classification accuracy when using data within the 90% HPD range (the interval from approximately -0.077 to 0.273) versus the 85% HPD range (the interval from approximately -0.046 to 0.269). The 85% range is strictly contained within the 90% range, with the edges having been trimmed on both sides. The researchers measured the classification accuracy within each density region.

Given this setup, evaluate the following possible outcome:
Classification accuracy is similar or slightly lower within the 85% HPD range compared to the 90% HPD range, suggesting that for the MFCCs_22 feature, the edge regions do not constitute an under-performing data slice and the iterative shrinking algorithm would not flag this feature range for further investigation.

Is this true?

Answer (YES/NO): NO